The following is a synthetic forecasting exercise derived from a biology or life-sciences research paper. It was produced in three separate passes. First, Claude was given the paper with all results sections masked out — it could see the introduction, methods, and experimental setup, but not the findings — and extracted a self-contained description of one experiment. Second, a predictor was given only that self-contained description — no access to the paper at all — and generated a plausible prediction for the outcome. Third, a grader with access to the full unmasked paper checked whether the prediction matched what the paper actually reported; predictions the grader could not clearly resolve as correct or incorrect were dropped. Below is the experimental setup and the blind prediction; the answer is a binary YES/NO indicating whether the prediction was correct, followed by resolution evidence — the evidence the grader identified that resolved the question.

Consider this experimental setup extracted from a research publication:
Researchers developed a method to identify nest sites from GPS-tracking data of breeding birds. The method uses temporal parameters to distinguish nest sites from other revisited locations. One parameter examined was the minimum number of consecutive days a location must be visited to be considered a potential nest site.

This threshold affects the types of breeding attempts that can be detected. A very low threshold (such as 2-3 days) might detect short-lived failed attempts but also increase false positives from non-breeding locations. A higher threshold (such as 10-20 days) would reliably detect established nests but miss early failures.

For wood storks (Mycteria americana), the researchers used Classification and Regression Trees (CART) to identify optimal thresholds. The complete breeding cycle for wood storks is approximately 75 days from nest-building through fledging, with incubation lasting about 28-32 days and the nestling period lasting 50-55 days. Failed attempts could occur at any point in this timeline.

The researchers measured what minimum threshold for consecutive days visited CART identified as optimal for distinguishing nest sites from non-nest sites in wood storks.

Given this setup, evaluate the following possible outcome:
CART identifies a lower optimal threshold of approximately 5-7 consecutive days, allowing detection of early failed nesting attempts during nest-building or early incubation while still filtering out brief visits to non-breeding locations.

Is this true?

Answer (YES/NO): NO